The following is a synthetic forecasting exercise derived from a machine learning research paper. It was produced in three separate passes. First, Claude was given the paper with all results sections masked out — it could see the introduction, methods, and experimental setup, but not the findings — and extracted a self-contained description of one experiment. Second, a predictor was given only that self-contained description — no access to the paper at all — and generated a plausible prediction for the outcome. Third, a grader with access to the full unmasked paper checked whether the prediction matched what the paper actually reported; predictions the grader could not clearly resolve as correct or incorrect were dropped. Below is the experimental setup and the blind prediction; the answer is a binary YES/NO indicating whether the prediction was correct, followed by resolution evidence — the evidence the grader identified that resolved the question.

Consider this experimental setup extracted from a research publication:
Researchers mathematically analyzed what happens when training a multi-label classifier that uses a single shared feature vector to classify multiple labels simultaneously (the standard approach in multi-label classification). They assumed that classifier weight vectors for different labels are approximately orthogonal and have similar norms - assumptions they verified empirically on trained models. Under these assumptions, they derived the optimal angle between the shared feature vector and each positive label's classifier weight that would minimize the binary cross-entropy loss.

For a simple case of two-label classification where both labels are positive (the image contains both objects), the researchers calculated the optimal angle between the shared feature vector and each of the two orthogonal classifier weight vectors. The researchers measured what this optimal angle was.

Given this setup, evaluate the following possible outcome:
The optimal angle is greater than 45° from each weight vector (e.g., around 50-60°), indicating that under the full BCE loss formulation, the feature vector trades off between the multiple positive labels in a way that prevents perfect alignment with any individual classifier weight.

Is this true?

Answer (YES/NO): NO